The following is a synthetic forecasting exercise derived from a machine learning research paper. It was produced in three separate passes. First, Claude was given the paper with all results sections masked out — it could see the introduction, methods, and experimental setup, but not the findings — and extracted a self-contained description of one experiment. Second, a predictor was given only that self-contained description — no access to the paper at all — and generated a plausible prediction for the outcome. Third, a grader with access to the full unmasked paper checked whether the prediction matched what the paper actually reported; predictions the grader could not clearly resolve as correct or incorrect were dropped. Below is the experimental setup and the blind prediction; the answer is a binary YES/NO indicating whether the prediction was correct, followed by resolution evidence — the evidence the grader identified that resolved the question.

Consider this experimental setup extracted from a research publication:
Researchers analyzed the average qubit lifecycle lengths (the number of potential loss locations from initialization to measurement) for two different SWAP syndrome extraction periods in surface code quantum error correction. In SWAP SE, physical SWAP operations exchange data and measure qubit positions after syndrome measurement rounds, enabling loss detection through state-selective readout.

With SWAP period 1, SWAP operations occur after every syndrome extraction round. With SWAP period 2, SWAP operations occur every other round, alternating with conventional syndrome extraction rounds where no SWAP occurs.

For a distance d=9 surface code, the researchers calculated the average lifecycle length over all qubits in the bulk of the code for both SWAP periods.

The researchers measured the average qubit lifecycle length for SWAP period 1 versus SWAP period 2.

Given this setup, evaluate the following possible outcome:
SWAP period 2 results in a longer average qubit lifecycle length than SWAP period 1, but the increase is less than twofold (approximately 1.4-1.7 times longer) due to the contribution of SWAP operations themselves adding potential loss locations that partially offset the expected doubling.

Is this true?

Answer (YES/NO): NO